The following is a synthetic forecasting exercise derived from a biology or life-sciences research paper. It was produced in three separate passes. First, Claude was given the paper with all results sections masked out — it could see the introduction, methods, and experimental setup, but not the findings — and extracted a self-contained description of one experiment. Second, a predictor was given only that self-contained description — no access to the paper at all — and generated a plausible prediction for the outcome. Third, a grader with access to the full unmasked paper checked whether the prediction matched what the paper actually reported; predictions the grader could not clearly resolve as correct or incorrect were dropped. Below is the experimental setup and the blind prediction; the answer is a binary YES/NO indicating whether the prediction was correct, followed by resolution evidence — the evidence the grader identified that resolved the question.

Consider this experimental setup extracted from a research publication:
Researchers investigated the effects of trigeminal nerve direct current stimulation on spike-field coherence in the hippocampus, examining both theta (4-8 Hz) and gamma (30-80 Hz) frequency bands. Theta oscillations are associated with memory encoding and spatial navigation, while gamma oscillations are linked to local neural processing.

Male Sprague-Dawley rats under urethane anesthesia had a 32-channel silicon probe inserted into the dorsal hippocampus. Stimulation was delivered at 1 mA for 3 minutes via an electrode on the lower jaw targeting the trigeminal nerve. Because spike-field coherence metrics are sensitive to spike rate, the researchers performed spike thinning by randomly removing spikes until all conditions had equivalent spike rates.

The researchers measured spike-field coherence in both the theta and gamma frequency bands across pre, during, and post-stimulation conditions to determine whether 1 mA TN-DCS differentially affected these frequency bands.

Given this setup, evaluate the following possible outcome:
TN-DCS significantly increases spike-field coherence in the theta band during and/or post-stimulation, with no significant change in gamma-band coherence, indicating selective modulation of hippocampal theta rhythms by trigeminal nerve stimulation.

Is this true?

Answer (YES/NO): NO